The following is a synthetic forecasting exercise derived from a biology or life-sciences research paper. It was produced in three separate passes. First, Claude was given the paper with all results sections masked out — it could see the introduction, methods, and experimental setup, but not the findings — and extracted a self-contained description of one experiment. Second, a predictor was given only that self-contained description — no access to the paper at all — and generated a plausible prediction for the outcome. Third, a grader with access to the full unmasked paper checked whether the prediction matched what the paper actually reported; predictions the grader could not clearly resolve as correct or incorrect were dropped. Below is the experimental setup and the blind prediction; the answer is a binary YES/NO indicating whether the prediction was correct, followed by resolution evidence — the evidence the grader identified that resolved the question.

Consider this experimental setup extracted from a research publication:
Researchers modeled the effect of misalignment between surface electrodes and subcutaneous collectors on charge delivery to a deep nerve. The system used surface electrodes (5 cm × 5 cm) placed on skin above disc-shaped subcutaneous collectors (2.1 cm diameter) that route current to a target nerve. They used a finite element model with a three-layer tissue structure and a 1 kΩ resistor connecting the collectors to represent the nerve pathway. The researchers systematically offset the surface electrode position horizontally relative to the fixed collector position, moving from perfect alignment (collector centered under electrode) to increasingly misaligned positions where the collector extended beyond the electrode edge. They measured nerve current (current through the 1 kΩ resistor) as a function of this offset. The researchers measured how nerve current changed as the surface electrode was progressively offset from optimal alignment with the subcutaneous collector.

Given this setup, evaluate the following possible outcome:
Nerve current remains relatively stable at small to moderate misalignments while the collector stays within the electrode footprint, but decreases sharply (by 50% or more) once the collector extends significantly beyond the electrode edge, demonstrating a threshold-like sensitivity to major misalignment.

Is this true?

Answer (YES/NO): YES